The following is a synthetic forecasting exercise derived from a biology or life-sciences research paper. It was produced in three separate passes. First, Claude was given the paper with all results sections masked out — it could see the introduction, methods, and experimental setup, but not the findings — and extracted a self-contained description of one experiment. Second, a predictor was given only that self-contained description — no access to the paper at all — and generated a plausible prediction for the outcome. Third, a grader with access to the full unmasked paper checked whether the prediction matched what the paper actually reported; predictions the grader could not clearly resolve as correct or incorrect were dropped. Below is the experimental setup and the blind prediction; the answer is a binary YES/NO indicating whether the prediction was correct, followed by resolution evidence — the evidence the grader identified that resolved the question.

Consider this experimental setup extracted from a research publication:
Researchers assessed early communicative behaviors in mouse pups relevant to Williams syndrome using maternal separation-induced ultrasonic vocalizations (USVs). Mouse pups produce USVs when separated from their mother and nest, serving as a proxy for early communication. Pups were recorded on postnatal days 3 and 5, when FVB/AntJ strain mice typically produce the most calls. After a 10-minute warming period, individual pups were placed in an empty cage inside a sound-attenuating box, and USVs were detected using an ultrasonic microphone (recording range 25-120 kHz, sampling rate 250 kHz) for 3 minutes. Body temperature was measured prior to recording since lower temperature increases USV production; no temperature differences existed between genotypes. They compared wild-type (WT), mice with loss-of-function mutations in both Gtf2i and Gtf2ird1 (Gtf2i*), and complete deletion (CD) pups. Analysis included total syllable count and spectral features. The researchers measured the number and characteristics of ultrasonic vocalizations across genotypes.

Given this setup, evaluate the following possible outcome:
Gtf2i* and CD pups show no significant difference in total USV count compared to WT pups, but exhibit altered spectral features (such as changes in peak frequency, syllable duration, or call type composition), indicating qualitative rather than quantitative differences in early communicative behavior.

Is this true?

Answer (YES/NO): NO